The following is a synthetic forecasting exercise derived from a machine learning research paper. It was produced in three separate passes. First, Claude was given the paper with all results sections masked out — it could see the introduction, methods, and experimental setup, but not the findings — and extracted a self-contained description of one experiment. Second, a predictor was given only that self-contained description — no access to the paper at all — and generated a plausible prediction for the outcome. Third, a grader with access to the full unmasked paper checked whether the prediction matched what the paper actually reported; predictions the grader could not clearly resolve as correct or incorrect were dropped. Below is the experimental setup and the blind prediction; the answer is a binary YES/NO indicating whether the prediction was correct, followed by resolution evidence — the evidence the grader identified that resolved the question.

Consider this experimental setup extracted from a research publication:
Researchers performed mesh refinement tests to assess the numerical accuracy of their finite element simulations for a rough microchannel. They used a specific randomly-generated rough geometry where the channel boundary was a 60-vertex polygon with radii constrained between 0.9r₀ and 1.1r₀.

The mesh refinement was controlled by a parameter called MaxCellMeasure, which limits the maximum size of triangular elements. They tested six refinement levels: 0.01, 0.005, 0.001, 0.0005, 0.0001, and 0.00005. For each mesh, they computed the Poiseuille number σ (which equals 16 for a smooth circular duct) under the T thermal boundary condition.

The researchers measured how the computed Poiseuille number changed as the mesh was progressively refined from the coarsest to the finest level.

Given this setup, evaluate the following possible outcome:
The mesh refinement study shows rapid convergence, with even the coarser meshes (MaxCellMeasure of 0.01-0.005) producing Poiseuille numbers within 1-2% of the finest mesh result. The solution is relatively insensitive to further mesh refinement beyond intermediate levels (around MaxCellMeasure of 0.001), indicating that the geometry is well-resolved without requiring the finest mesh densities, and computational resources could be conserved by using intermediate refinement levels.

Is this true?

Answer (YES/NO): YES